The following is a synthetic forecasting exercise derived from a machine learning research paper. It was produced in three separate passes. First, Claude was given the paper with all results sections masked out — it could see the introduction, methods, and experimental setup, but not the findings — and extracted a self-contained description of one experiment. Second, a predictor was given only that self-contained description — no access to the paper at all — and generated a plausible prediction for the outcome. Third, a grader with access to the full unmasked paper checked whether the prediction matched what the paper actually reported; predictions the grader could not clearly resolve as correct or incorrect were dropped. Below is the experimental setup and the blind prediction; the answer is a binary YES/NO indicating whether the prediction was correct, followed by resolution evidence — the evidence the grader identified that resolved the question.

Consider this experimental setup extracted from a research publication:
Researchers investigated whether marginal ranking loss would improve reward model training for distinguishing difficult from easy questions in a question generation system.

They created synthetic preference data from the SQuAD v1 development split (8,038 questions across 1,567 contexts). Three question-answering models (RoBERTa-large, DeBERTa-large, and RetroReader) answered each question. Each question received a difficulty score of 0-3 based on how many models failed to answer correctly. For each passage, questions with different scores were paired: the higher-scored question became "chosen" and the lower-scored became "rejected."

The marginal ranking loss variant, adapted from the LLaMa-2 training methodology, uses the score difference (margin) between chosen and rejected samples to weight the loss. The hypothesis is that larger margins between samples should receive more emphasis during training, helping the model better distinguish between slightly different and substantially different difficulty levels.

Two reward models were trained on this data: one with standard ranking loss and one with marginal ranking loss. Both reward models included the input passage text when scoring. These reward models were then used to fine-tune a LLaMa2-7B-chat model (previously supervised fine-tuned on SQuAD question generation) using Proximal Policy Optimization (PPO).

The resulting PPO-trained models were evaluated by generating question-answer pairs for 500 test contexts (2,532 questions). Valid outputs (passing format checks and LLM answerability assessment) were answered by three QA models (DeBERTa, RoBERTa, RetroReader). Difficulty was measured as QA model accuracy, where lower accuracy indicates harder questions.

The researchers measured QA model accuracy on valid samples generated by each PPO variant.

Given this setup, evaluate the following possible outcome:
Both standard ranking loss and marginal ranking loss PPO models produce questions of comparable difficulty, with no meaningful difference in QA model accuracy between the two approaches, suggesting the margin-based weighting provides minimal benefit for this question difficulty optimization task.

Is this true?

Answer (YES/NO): NO